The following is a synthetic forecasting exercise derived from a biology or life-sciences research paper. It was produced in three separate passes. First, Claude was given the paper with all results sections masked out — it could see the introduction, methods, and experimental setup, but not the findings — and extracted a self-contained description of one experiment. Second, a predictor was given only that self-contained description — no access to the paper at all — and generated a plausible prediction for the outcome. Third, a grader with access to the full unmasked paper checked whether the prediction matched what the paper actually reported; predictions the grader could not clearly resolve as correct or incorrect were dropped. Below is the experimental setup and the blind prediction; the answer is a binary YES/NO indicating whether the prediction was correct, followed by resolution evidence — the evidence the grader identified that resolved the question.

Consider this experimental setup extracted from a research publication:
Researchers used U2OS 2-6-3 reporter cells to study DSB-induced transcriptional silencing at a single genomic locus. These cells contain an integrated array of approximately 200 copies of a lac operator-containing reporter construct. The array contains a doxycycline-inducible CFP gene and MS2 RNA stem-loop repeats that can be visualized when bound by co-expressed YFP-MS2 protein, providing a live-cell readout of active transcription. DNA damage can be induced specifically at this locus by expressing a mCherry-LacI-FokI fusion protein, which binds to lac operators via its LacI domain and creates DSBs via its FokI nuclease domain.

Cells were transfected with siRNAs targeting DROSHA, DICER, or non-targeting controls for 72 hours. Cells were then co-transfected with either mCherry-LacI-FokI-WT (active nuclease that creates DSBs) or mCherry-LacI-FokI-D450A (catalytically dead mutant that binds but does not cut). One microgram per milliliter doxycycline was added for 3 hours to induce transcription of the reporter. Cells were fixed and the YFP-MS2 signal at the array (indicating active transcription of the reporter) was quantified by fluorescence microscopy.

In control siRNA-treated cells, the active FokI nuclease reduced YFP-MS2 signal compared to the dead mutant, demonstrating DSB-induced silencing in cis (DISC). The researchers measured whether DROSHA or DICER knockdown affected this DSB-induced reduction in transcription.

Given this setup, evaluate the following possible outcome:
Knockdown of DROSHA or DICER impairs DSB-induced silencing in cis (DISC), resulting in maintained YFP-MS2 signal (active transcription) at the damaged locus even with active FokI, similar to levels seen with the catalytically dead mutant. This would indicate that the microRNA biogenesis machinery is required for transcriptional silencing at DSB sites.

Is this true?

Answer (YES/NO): NO